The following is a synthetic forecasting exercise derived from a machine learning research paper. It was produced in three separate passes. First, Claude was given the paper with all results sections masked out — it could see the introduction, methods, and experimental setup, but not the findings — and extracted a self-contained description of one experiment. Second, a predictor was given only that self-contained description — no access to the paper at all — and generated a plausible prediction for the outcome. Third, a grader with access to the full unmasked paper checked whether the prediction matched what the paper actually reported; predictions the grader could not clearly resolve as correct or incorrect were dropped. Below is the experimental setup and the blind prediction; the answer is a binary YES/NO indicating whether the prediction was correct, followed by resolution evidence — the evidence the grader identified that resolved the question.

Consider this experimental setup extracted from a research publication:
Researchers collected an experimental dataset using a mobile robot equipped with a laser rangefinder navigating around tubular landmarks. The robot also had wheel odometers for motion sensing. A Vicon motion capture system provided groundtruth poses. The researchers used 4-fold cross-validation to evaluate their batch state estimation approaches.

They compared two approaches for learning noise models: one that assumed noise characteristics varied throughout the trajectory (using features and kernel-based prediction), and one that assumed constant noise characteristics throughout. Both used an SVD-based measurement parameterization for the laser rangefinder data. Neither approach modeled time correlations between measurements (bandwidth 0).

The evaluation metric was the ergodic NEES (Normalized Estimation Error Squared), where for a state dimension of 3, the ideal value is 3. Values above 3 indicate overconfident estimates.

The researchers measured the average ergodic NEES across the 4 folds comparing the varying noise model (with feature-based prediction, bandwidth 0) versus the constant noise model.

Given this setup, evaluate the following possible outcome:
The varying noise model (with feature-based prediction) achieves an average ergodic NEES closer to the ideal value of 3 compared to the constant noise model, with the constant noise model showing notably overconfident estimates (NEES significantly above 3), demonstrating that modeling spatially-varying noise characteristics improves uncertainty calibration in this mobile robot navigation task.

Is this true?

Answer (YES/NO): YES